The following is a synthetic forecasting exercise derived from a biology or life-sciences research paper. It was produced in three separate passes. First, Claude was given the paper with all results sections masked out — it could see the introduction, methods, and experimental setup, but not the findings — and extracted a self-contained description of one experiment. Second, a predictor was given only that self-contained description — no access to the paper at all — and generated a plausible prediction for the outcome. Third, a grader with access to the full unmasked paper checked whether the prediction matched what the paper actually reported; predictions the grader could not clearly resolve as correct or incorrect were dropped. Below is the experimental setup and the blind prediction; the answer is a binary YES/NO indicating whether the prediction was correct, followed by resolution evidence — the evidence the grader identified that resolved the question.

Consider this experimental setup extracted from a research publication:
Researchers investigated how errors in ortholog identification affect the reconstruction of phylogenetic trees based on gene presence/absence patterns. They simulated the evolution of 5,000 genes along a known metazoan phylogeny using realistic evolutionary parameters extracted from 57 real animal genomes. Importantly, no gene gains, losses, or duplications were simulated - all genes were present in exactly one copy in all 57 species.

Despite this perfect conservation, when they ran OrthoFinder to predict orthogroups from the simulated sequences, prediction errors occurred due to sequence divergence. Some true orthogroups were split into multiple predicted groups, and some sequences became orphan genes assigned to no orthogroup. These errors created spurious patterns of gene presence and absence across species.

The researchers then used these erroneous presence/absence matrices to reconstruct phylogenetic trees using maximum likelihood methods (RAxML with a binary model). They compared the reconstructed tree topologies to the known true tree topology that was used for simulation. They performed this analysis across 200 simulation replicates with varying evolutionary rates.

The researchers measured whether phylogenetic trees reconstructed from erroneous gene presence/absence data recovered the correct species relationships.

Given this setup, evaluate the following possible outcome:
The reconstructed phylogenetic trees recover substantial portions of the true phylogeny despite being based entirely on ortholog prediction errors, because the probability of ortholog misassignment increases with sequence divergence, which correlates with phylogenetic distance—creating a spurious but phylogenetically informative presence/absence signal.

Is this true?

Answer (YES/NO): YES